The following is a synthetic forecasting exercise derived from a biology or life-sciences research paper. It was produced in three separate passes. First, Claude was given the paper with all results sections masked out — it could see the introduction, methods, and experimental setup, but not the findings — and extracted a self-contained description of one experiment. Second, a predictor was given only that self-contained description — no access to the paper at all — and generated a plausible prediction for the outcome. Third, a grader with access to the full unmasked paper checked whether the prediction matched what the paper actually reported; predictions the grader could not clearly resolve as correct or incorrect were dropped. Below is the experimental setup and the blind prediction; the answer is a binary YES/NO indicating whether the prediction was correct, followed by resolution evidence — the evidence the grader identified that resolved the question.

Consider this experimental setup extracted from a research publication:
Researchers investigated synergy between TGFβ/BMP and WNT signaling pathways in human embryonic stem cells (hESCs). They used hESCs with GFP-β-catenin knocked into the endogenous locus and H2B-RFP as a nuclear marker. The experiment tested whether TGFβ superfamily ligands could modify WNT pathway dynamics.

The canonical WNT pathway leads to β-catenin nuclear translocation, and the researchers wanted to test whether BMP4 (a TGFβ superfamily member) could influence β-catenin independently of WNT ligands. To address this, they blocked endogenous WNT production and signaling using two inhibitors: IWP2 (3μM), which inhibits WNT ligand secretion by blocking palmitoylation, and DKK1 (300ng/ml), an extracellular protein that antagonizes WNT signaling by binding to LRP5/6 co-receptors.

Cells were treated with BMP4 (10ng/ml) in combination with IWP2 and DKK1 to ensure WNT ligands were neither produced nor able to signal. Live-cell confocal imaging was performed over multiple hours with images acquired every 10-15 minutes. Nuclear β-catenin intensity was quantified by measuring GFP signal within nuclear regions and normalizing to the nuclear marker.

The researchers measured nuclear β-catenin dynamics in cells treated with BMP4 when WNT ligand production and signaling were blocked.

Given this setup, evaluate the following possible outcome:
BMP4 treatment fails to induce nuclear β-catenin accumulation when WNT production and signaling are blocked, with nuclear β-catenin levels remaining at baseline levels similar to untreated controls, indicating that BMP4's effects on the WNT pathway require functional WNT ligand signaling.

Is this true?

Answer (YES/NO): NO